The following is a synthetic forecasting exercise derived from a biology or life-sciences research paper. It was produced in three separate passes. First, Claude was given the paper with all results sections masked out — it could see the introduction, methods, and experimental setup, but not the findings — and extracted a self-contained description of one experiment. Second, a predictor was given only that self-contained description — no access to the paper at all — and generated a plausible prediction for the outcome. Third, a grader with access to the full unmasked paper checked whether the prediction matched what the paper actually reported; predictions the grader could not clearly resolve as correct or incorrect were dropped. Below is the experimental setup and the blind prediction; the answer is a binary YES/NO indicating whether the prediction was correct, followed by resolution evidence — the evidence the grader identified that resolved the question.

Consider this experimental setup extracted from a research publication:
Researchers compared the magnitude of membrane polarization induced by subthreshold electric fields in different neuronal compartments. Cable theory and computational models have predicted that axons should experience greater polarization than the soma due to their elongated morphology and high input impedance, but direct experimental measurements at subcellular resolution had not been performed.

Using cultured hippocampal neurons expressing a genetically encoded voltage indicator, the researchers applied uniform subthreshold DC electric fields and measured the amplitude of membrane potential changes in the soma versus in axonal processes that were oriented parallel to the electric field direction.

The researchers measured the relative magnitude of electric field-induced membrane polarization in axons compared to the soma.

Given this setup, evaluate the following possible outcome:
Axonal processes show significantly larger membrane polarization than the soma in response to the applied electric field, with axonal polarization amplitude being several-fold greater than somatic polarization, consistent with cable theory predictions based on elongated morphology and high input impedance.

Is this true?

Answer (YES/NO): YES